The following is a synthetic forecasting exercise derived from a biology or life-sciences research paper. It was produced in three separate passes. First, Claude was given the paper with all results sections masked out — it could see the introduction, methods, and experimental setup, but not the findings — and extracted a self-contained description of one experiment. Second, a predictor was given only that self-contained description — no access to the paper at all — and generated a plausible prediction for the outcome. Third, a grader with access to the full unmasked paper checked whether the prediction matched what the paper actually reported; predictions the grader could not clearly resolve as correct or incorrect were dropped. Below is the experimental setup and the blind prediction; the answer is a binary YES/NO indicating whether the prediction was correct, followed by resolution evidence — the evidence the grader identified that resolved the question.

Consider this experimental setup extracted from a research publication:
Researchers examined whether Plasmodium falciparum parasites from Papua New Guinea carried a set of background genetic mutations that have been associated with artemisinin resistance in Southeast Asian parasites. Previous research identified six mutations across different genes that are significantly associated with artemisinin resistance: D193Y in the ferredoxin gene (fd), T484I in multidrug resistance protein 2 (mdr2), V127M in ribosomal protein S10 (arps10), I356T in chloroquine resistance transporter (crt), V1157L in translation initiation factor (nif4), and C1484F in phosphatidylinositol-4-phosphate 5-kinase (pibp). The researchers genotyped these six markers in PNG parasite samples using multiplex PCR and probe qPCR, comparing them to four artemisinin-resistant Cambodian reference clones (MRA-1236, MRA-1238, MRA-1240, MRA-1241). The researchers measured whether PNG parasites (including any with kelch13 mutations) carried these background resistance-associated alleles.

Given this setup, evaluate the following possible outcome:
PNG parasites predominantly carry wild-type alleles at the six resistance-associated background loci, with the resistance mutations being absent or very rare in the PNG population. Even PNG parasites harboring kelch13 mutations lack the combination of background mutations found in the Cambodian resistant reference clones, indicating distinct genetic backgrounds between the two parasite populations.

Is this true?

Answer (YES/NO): YES